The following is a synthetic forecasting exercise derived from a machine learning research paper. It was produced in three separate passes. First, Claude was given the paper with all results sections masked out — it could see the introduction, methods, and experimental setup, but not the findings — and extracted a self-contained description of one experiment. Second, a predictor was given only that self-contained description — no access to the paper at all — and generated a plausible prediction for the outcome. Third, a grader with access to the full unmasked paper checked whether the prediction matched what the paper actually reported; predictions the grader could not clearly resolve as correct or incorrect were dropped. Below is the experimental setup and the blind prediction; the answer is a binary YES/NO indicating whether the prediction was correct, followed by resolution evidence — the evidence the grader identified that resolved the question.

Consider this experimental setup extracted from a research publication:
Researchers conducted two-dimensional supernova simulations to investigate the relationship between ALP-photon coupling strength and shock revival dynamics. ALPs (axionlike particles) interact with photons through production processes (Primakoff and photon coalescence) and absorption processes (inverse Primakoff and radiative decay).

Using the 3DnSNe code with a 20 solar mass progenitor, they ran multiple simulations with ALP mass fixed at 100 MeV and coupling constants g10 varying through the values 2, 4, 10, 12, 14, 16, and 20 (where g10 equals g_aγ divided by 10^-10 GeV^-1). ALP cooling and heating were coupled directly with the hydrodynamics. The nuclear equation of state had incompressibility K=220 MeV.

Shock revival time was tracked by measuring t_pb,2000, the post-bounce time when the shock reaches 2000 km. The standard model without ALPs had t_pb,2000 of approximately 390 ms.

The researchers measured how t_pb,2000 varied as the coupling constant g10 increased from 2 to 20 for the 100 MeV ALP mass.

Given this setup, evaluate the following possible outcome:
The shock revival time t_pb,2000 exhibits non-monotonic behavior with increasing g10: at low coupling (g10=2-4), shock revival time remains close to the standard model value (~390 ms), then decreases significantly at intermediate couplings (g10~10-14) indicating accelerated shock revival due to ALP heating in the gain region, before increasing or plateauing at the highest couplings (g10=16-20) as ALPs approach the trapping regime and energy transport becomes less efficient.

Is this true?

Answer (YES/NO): NO